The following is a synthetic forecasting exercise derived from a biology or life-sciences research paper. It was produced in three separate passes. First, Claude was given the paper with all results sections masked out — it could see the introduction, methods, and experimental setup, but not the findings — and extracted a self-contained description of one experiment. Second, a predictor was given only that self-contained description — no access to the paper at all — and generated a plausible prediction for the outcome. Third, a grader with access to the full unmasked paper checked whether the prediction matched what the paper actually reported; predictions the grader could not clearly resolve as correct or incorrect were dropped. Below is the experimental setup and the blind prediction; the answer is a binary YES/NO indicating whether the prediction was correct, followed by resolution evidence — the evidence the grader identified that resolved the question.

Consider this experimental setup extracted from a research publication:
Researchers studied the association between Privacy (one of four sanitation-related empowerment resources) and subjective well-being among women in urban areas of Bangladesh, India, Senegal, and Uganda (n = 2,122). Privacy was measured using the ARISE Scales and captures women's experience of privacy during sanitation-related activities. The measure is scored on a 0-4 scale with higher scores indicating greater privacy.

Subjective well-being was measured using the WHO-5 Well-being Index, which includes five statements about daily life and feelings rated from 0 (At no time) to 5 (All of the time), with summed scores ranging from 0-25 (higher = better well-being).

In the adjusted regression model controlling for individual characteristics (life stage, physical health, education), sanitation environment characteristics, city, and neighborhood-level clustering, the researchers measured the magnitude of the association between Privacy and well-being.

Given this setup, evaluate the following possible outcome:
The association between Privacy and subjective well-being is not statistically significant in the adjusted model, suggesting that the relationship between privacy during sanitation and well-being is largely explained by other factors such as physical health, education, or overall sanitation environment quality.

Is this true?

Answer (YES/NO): NO